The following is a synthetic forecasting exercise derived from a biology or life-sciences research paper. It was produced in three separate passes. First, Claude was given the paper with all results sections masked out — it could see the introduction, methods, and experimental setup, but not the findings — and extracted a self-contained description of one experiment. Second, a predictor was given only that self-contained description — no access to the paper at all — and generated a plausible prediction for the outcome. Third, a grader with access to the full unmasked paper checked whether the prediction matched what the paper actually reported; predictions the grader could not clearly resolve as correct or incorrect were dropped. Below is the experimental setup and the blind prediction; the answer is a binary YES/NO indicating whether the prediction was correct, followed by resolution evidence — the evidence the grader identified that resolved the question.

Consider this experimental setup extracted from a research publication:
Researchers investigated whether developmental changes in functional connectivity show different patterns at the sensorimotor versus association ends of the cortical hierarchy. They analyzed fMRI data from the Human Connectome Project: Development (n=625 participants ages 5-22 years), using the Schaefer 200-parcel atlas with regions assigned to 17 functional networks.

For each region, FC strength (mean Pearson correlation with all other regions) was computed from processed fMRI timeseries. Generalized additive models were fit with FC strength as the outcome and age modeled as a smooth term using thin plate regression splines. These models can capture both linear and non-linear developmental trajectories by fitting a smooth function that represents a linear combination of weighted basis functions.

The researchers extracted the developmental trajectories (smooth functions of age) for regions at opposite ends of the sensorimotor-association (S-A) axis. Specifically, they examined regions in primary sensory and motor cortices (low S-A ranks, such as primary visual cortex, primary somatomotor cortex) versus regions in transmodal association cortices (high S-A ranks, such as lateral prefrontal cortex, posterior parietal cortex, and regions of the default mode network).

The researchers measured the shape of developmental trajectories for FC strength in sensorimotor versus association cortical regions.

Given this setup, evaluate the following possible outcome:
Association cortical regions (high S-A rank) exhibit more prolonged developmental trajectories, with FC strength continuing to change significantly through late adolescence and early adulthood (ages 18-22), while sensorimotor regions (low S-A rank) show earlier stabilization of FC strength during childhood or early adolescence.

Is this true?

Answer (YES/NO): NO